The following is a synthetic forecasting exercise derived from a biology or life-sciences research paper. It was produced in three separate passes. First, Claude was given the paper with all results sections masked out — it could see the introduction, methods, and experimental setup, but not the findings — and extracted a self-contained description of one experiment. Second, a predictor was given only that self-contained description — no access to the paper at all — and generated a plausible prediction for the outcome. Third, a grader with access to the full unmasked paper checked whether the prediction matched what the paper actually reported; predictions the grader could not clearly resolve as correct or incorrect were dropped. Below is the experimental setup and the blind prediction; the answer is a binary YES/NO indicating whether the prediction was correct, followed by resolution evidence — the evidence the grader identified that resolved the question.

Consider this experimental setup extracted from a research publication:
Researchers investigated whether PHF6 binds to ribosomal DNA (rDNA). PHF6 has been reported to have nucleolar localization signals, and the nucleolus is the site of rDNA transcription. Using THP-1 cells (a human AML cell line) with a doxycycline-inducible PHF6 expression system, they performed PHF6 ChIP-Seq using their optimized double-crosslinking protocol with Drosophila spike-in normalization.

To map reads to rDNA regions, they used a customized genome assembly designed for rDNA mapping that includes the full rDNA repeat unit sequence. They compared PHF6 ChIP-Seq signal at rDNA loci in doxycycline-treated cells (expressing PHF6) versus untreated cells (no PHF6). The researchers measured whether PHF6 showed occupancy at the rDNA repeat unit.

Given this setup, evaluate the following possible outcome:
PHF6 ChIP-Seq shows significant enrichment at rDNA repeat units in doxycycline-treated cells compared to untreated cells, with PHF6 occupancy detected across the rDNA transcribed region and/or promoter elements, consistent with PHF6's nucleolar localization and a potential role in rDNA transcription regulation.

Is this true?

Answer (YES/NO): NO